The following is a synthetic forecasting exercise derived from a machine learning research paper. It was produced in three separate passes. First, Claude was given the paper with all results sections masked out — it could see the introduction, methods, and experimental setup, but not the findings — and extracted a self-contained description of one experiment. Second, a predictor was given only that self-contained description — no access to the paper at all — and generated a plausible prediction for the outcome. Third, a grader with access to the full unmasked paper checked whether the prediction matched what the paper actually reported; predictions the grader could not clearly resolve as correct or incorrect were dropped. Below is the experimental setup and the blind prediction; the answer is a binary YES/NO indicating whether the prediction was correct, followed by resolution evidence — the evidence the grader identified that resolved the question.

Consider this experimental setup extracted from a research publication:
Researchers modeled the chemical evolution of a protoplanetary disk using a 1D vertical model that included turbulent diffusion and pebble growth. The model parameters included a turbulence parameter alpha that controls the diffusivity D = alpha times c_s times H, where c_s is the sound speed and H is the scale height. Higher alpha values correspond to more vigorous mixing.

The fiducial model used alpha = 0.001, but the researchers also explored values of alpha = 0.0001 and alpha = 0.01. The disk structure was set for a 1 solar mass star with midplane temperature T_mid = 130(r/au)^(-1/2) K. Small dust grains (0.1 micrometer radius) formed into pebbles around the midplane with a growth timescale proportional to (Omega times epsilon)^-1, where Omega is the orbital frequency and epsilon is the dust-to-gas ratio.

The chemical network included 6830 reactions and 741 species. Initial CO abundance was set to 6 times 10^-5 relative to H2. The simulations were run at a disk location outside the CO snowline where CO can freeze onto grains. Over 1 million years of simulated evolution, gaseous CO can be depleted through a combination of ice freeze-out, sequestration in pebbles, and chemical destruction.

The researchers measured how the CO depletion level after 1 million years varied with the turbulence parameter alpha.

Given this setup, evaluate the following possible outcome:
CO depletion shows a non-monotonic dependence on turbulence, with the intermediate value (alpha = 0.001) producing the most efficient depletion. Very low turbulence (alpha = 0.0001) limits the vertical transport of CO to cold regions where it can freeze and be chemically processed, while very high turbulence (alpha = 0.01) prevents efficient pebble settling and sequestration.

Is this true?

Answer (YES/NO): NO